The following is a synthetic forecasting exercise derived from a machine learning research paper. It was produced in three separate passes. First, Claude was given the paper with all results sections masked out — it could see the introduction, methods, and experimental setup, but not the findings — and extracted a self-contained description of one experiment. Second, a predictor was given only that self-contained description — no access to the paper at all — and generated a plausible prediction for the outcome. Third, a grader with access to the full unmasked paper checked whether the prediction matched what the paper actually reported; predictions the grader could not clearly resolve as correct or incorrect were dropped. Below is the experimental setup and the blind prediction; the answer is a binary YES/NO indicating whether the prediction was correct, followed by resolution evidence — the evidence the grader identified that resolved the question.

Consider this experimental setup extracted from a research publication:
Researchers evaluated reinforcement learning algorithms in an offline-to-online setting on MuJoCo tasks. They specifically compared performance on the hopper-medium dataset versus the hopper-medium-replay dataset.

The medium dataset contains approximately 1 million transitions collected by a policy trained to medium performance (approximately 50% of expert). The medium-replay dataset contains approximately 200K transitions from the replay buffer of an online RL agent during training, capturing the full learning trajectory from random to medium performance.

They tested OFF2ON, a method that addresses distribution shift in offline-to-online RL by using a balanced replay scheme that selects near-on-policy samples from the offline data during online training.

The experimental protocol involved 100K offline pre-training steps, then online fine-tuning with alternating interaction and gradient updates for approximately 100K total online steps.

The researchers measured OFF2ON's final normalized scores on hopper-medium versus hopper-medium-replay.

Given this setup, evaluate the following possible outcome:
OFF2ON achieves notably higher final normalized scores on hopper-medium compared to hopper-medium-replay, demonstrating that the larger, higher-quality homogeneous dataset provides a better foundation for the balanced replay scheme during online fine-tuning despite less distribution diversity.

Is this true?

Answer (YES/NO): NO